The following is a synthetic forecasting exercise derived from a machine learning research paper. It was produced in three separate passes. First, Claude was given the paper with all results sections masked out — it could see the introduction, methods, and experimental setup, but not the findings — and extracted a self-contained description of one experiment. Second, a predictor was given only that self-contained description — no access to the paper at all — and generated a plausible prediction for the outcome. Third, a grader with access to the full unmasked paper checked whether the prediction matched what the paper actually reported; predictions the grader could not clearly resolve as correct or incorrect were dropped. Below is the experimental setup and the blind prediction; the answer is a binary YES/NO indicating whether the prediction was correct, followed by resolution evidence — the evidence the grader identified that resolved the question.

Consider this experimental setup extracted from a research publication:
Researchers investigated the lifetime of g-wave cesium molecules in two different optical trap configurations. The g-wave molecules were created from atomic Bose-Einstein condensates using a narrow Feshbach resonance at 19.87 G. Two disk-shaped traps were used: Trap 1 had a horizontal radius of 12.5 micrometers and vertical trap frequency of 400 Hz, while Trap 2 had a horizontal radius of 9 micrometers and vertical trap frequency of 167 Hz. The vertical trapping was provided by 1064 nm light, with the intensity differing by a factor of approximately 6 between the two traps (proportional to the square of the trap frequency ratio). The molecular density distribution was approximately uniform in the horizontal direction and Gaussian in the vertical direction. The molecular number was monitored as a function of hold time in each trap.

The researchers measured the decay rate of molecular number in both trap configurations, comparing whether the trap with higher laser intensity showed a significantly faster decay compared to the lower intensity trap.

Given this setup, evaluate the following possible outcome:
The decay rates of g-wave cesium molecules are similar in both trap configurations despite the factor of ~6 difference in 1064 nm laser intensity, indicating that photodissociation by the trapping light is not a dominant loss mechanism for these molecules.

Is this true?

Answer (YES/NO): YES